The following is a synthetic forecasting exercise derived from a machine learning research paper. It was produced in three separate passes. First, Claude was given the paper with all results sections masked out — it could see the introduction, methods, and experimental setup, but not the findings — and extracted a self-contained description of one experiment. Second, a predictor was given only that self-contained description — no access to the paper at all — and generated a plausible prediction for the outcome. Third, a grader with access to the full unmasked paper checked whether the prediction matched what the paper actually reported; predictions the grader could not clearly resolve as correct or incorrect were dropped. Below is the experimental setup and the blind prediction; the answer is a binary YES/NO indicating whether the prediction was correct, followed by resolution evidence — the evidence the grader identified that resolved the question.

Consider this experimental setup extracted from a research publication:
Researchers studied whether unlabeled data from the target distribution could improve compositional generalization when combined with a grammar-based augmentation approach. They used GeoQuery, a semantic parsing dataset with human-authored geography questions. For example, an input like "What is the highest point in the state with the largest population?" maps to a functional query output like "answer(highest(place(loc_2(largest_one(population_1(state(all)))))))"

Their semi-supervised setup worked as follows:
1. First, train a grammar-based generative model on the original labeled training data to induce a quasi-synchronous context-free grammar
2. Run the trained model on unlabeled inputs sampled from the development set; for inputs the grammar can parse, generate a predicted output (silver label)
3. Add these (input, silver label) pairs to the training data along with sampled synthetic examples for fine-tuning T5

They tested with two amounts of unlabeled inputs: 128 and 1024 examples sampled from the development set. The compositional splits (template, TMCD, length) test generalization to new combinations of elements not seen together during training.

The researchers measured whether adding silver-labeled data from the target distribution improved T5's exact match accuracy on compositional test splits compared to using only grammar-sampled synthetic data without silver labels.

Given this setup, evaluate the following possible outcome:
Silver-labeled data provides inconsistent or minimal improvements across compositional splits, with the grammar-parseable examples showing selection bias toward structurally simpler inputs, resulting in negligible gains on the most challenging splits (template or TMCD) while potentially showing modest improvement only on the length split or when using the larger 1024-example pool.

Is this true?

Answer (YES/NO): NO